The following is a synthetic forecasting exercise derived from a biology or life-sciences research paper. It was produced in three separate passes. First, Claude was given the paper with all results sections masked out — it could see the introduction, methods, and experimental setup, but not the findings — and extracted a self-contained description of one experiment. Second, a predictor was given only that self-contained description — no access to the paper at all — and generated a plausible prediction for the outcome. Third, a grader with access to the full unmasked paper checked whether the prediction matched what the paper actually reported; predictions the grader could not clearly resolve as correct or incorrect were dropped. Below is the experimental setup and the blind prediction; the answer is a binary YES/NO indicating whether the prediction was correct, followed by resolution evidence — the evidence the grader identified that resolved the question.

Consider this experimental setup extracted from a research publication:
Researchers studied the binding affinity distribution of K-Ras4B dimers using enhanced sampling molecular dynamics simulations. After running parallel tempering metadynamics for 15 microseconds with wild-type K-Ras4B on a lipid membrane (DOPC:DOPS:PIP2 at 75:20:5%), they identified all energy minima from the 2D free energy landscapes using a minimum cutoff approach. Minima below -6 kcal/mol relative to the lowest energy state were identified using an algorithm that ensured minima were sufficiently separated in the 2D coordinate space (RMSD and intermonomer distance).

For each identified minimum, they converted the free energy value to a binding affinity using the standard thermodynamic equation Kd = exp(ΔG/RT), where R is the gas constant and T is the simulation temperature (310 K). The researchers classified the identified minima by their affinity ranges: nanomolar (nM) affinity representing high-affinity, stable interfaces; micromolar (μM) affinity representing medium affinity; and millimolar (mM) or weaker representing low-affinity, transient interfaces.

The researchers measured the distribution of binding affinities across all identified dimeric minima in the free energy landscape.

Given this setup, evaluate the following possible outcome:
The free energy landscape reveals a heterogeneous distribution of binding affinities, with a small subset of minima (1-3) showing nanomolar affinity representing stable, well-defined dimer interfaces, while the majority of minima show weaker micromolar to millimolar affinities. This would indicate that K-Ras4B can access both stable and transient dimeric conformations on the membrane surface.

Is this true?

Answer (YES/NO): NO